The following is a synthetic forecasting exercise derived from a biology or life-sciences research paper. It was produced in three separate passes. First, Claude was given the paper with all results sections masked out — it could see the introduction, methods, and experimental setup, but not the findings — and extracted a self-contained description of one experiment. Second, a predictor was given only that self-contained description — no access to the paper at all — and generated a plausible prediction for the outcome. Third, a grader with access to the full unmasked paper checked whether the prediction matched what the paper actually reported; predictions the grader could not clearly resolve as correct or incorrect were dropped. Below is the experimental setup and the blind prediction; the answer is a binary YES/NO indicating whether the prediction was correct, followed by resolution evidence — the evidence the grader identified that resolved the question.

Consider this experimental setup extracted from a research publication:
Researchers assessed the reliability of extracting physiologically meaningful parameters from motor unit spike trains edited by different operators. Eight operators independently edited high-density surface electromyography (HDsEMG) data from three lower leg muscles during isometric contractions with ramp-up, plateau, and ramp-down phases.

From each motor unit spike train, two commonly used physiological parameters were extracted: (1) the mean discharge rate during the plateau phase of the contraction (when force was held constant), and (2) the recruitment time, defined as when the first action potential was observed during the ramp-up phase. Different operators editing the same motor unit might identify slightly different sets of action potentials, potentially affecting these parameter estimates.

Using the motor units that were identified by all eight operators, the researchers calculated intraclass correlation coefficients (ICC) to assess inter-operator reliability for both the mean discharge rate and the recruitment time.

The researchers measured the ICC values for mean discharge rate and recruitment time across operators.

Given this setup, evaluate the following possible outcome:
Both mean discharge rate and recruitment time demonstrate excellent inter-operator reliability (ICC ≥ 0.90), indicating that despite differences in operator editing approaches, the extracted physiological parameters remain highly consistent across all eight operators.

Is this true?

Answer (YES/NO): YES